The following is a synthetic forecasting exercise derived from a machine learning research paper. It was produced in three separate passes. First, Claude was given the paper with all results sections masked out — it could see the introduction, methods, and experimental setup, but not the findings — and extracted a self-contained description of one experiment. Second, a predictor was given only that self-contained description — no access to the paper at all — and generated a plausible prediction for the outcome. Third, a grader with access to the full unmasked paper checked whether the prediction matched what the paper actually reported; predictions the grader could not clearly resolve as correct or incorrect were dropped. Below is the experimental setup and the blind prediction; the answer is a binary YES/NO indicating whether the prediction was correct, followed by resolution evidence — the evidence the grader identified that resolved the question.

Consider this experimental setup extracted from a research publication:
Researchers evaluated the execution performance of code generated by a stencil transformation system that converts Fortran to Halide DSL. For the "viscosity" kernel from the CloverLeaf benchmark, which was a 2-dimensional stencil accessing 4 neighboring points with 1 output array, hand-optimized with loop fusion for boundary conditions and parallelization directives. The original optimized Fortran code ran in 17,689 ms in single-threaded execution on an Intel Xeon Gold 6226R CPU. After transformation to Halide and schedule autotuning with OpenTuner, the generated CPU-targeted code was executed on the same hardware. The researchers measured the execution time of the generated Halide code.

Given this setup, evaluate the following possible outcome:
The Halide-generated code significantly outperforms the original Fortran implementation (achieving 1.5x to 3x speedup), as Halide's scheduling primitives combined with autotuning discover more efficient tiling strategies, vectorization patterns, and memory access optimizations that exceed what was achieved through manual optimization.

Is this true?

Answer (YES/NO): NO